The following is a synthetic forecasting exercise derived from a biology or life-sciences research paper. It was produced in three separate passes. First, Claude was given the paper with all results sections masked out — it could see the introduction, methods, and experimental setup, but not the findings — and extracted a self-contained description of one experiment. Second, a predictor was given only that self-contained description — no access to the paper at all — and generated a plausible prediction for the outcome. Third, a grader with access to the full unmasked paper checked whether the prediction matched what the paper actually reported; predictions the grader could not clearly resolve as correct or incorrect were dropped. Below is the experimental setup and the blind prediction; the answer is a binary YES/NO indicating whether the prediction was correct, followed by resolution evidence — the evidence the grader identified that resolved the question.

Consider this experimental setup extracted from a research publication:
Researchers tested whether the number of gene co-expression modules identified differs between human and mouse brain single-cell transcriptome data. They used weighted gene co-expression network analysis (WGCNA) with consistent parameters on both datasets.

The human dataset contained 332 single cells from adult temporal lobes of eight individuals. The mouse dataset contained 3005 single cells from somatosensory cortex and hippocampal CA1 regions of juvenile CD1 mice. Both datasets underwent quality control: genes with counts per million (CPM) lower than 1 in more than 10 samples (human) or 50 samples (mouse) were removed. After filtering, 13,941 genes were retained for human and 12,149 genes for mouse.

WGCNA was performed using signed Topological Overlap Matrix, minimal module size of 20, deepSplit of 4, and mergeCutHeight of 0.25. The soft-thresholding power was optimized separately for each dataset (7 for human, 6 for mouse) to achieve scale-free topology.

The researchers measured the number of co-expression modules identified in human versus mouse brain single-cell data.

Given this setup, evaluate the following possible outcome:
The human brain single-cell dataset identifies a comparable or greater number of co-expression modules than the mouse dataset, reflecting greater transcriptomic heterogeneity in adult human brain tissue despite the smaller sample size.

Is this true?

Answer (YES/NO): YES